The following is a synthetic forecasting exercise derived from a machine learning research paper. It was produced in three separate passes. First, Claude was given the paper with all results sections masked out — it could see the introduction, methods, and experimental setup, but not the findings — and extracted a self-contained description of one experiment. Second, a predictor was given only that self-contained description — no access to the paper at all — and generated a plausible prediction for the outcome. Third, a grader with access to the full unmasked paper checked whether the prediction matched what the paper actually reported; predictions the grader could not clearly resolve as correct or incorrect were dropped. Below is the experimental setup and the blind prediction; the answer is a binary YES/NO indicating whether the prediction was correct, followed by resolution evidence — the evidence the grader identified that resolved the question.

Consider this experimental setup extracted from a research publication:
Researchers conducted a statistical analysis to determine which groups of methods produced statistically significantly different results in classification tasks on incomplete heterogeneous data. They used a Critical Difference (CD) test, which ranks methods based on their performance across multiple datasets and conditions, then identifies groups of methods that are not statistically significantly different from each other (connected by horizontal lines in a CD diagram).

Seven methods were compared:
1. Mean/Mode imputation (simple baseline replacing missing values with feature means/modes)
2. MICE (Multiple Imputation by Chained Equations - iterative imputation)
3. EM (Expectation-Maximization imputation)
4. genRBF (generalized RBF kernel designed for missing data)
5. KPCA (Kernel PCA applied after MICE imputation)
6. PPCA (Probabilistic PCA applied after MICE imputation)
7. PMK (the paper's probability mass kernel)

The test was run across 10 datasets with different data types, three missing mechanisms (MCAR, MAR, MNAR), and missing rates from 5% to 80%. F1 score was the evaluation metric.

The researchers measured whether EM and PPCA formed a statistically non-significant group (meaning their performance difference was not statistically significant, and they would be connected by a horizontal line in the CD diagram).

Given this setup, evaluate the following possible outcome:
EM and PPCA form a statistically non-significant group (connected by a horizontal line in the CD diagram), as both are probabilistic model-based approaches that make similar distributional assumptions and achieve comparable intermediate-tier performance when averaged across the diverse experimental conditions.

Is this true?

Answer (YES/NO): YES